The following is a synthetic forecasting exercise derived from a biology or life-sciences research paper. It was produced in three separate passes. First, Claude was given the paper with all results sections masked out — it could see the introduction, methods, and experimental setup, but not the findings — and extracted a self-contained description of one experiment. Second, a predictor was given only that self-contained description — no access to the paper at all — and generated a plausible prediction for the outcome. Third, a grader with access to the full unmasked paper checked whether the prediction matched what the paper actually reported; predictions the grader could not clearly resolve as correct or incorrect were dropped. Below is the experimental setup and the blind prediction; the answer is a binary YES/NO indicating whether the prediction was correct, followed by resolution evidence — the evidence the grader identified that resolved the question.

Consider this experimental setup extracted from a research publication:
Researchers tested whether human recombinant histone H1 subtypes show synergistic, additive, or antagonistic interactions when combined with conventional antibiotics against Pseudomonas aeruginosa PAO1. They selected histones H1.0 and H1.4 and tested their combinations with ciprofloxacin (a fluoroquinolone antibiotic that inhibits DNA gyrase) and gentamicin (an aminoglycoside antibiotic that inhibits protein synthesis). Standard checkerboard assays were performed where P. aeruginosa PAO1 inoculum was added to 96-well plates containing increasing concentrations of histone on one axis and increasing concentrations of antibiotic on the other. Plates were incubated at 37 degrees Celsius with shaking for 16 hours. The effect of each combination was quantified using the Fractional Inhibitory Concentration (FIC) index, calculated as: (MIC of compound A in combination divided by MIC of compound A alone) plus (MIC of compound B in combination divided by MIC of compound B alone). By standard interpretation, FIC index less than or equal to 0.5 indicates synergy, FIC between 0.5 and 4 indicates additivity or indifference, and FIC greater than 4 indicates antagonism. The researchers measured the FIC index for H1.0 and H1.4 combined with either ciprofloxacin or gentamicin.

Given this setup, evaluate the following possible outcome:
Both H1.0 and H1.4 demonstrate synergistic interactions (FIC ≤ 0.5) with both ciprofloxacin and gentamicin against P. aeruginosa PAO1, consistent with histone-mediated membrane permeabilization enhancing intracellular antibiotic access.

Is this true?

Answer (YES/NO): NO